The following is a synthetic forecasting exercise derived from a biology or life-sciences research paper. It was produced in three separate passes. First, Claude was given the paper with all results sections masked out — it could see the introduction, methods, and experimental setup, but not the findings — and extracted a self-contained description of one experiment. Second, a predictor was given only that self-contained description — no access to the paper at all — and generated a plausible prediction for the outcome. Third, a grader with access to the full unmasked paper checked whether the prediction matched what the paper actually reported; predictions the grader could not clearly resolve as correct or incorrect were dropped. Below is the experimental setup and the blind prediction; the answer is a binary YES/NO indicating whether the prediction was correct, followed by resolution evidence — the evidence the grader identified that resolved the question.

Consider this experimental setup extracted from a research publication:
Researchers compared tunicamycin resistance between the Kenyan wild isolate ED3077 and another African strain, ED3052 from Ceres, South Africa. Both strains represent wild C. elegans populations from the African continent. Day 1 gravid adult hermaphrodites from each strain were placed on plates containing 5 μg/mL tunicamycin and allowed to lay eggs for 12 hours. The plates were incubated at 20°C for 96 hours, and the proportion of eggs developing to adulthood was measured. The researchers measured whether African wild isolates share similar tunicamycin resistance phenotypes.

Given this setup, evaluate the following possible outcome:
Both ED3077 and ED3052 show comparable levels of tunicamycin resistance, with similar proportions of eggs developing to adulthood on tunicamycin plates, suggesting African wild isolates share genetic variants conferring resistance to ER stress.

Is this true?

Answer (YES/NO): NO